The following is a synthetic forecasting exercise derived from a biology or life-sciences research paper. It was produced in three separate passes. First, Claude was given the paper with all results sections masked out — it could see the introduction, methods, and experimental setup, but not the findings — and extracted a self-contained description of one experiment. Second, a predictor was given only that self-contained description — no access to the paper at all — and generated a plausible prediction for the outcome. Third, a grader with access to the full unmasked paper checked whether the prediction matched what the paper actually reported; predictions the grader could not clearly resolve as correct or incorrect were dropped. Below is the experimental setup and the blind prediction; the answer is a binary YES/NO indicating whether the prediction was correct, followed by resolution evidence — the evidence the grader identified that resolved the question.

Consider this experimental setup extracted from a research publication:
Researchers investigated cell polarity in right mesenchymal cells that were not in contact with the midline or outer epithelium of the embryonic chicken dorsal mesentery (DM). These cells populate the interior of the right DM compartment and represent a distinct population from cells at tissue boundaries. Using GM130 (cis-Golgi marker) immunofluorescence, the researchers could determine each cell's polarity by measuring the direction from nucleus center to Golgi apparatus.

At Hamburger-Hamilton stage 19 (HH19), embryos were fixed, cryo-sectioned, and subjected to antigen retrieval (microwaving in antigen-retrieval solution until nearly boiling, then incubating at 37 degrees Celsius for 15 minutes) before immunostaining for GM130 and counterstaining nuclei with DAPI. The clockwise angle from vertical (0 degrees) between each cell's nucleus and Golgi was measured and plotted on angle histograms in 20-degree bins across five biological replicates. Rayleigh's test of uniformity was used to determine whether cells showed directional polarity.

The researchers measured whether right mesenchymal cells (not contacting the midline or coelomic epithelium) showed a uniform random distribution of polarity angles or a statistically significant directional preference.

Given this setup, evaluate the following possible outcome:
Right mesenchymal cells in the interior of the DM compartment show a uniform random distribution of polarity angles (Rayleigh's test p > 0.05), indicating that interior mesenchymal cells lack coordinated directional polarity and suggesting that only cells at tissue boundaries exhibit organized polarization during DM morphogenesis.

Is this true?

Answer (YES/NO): YES